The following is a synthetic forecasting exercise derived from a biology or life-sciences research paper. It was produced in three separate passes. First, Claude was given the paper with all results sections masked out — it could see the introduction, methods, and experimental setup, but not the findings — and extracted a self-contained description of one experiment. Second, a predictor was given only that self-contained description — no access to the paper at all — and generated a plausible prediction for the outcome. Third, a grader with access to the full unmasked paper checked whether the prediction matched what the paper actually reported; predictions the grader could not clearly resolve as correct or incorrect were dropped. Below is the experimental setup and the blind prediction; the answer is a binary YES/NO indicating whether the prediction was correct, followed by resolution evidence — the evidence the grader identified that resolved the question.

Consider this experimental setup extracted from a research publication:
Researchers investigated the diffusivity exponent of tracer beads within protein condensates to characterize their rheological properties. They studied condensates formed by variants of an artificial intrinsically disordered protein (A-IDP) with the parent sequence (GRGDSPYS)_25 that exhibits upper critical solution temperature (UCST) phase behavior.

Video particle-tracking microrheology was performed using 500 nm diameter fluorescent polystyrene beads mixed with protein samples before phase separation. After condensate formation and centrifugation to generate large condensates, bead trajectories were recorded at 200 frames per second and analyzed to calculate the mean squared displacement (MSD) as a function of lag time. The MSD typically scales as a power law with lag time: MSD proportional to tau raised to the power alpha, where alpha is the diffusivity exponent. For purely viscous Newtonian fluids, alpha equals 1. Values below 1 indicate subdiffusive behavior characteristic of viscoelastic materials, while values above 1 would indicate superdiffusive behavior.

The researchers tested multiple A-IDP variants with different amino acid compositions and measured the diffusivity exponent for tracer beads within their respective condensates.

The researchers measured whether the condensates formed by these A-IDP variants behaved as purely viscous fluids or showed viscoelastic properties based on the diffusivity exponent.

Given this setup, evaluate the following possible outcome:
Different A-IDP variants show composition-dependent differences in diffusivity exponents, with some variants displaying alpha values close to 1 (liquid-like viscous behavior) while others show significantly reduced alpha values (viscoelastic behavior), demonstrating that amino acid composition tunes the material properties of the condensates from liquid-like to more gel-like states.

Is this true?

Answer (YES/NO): NO